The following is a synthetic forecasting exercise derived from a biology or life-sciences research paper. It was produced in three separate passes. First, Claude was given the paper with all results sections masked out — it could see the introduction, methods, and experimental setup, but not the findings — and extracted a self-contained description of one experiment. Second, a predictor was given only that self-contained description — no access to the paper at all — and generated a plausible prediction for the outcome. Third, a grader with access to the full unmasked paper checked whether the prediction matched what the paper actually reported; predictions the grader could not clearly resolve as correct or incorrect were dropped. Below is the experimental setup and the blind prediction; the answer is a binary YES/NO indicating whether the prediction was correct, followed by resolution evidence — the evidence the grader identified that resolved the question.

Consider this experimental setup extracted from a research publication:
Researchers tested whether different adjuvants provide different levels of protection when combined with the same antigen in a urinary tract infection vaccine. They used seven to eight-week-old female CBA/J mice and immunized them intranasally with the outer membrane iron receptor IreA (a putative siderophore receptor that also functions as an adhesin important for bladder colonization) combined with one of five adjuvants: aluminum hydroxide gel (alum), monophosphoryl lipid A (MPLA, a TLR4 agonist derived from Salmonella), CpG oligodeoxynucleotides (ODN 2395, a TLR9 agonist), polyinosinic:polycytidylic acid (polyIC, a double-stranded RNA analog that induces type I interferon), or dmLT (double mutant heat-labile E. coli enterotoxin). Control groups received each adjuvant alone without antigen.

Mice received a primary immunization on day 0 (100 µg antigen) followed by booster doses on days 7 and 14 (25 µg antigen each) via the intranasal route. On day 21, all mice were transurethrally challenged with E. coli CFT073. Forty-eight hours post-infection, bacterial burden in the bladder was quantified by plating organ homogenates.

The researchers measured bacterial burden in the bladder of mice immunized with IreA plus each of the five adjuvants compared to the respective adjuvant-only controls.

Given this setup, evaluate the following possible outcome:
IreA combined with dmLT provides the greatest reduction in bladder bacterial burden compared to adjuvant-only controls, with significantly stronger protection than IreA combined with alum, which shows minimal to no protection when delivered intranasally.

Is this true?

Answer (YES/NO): NO